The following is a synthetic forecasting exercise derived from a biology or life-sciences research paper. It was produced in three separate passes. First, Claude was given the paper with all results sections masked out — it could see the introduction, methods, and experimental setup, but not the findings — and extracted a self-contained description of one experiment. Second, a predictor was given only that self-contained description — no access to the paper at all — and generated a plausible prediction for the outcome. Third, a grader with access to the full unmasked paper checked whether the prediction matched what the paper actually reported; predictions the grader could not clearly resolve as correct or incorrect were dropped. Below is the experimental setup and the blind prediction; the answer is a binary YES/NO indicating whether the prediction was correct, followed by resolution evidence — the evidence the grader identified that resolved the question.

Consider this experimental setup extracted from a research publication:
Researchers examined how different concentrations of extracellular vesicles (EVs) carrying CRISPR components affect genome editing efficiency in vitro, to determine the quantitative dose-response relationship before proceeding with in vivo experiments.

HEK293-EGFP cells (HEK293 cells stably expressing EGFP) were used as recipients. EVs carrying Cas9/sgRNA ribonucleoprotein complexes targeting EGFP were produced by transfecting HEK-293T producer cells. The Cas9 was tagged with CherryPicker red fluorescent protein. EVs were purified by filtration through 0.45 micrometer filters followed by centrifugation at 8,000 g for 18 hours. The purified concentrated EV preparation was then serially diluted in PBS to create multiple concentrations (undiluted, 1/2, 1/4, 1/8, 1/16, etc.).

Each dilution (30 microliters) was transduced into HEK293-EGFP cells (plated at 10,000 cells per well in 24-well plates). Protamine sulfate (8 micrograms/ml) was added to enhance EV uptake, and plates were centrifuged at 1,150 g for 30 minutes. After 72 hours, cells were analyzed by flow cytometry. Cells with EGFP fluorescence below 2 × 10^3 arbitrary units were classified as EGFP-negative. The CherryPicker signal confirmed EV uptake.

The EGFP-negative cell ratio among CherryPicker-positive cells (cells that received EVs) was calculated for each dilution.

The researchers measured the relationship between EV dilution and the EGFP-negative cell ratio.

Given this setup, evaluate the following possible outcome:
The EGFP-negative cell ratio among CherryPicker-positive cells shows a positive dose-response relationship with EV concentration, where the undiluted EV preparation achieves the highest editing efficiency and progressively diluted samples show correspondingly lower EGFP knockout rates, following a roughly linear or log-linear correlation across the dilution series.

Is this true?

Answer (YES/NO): YES